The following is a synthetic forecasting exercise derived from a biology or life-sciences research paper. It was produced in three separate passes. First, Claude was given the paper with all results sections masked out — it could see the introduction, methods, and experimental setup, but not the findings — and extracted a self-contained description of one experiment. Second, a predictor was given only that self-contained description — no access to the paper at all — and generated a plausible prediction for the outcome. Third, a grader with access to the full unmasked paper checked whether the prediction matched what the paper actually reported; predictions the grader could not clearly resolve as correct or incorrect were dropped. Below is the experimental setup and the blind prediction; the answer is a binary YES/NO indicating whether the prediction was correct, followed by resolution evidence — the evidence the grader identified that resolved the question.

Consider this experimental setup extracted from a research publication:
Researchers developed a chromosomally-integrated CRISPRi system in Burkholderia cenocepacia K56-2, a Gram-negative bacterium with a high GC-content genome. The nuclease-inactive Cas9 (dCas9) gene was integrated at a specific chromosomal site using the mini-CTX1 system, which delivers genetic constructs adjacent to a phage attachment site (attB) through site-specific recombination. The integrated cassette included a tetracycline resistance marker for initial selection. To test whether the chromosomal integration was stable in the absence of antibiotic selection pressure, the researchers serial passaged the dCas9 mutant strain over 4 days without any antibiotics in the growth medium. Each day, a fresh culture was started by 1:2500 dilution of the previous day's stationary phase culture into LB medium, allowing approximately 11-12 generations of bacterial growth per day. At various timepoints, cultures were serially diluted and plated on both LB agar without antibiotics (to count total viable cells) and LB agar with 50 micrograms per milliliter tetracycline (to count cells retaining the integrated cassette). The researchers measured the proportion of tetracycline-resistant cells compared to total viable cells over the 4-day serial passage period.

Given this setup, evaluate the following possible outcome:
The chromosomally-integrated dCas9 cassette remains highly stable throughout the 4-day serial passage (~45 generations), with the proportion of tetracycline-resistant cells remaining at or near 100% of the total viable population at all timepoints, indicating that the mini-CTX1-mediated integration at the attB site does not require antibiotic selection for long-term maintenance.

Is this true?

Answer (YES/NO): YES